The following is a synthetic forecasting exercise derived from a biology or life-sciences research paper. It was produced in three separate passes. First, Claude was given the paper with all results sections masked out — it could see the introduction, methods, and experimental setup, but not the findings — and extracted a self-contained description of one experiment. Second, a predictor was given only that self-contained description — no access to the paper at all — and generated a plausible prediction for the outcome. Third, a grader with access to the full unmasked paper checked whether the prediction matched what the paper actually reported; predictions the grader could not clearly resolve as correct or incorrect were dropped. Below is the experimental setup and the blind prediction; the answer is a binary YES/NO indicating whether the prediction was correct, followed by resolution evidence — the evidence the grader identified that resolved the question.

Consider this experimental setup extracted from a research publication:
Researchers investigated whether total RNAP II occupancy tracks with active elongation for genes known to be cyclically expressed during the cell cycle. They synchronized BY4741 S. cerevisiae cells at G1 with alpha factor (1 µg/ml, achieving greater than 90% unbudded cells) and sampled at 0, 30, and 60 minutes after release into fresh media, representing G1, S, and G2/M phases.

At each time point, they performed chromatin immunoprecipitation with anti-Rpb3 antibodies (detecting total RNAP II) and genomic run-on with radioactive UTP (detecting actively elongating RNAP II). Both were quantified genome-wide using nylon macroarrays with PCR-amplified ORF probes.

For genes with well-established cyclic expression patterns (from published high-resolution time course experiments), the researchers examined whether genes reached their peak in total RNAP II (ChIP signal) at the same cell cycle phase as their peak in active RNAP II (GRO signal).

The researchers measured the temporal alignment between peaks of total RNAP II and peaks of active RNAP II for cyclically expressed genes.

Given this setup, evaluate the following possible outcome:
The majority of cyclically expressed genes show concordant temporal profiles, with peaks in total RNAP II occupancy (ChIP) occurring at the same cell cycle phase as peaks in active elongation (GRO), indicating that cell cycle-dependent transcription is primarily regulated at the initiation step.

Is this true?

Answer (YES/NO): NO